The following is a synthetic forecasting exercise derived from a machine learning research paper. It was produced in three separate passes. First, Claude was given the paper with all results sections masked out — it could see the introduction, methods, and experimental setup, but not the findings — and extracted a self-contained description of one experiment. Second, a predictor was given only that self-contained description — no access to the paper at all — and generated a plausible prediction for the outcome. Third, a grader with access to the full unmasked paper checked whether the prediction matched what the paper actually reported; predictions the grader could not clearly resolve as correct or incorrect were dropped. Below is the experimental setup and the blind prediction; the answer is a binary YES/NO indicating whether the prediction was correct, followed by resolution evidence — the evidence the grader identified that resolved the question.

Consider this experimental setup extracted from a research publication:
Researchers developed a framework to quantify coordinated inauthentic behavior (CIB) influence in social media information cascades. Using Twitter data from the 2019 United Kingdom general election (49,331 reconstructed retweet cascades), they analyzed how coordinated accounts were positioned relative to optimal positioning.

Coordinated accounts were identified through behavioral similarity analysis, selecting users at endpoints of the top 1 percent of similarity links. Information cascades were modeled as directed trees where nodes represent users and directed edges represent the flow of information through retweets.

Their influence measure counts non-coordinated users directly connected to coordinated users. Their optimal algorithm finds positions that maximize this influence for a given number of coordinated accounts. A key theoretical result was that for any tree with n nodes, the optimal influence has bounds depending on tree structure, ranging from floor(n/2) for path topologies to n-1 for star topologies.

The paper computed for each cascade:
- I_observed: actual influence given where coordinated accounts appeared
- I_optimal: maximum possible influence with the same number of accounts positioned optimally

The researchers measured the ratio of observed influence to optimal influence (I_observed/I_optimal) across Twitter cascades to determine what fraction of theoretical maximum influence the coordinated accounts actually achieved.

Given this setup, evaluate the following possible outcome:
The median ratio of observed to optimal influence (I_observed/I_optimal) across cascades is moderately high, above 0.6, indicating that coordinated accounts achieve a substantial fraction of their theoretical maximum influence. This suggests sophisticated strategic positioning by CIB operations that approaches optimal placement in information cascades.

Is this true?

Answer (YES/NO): NO